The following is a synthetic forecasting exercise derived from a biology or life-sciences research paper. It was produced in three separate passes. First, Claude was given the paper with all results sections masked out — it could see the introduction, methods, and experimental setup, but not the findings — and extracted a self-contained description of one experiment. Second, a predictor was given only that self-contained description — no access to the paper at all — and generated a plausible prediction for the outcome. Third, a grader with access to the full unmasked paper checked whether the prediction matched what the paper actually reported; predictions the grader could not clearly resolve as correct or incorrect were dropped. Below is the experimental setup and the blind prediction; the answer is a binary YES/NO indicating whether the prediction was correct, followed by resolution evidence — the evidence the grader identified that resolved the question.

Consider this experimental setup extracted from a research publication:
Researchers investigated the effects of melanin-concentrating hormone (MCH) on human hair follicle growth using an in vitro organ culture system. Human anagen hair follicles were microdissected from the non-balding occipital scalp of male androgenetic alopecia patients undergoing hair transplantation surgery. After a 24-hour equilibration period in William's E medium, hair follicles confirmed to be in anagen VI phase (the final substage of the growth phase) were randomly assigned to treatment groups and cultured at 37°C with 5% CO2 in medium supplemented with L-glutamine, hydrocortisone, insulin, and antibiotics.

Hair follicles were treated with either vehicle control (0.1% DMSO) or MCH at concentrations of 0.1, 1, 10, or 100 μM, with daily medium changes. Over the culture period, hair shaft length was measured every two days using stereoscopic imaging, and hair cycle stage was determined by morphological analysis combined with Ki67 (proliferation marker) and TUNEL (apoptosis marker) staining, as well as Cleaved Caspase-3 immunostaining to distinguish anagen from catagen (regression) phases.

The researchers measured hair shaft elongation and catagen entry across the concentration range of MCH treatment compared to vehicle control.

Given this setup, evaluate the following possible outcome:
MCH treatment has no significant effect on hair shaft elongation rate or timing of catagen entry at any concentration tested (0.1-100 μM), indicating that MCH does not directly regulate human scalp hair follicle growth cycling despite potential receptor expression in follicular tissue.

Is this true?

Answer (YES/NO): NO